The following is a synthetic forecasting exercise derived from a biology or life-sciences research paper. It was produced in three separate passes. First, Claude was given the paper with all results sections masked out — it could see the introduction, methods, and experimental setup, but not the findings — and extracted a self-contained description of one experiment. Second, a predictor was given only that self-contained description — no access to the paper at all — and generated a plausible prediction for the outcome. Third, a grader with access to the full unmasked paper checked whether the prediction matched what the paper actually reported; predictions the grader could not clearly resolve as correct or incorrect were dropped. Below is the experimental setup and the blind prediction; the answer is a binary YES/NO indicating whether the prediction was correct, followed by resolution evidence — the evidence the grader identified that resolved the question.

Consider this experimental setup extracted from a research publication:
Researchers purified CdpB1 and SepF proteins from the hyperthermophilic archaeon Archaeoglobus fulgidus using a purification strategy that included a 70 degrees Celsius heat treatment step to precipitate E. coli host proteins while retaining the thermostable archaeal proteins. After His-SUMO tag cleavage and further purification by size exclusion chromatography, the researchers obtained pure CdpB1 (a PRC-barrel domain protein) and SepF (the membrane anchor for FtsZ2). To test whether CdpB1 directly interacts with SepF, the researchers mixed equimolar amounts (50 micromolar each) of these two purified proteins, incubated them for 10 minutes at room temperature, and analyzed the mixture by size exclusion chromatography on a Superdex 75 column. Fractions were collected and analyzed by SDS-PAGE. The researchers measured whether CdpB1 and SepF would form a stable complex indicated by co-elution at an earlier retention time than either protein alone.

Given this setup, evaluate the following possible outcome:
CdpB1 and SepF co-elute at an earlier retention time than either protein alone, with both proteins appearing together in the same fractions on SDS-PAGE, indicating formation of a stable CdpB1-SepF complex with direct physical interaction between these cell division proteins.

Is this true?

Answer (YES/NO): YES